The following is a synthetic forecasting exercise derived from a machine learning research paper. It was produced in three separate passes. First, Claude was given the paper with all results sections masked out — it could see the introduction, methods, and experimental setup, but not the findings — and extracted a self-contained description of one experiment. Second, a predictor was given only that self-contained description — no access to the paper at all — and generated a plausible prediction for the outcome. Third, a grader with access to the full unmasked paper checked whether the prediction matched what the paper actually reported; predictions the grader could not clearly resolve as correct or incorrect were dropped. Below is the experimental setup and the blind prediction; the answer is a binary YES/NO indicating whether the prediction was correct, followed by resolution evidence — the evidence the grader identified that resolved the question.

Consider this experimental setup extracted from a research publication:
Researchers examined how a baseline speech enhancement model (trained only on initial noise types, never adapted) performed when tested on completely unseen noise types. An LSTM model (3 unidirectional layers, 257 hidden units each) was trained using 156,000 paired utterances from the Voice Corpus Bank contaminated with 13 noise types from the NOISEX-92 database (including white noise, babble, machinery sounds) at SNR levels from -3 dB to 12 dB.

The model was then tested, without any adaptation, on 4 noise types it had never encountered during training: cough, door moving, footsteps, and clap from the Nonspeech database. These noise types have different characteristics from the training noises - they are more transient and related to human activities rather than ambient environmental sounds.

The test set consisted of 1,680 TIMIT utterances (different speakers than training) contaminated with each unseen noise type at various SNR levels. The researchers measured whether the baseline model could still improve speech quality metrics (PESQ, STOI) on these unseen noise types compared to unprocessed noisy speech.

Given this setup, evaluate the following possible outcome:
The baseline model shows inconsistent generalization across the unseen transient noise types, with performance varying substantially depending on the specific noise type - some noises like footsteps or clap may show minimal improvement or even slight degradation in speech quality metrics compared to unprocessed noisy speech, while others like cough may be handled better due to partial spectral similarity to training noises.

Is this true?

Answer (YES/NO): NO